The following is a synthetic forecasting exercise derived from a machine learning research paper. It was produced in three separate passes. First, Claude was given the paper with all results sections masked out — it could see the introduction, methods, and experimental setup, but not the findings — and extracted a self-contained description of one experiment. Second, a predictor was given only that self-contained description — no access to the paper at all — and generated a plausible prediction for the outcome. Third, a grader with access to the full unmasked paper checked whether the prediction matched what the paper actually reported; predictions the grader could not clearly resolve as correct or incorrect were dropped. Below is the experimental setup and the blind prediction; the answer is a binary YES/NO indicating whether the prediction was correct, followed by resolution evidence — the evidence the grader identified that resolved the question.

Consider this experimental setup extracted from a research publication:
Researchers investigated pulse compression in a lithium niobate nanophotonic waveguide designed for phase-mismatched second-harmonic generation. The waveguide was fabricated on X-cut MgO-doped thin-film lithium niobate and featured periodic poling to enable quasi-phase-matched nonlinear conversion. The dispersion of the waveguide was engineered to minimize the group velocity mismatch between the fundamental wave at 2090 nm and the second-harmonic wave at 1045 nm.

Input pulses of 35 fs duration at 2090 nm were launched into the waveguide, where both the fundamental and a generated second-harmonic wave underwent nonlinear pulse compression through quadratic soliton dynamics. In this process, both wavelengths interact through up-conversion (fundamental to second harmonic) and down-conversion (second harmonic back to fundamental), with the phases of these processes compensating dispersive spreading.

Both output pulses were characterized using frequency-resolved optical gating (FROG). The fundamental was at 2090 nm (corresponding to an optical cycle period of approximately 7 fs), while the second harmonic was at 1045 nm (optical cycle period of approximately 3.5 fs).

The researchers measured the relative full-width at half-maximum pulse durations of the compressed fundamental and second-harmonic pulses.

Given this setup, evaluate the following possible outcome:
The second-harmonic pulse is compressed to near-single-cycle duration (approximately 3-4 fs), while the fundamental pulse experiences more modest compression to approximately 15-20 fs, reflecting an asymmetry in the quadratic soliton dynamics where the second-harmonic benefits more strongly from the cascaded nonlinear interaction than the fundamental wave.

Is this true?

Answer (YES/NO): NO